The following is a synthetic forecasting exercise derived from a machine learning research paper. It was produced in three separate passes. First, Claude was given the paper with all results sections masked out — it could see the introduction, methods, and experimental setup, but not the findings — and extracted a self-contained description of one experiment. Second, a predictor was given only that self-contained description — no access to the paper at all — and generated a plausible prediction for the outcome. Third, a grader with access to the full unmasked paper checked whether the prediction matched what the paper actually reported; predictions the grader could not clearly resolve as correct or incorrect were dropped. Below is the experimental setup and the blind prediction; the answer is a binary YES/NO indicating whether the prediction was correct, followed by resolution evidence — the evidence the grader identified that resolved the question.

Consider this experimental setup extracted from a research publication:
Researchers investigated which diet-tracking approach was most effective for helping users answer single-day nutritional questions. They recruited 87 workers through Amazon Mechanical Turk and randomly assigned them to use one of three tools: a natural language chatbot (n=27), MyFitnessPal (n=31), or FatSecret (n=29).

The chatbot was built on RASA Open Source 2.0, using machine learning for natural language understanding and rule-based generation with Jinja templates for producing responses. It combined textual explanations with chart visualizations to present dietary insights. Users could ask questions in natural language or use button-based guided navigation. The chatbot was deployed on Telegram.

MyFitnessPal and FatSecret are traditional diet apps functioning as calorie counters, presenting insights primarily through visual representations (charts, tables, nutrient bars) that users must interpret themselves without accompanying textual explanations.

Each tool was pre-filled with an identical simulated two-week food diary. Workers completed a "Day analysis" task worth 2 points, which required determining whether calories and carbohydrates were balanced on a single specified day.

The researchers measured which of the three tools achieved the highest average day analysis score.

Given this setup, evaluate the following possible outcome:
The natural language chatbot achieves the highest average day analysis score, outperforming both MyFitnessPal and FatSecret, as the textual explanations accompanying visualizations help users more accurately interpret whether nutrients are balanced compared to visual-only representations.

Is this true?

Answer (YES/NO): NO